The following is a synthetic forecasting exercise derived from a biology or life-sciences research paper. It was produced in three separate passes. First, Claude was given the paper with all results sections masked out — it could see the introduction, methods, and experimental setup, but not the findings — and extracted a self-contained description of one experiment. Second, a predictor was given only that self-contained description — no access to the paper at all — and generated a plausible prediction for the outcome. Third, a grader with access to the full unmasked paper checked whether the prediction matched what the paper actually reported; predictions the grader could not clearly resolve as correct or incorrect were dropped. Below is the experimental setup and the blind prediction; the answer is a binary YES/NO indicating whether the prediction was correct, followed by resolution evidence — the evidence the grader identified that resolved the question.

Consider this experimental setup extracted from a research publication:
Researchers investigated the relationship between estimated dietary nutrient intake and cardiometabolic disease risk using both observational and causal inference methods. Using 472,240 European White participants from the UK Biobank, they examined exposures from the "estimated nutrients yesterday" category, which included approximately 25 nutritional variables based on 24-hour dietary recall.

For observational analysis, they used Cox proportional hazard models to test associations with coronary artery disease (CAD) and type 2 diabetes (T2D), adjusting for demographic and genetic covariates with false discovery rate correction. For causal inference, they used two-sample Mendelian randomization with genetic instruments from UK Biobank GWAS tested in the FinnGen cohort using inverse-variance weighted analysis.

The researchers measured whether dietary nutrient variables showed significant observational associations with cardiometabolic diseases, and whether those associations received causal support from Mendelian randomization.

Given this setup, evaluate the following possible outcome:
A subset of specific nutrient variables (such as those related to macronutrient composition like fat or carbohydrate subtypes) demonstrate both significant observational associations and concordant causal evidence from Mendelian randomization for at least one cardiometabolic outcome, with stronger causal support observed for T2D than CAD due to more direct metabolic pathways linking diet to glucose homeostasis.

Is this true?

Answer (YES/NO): NO